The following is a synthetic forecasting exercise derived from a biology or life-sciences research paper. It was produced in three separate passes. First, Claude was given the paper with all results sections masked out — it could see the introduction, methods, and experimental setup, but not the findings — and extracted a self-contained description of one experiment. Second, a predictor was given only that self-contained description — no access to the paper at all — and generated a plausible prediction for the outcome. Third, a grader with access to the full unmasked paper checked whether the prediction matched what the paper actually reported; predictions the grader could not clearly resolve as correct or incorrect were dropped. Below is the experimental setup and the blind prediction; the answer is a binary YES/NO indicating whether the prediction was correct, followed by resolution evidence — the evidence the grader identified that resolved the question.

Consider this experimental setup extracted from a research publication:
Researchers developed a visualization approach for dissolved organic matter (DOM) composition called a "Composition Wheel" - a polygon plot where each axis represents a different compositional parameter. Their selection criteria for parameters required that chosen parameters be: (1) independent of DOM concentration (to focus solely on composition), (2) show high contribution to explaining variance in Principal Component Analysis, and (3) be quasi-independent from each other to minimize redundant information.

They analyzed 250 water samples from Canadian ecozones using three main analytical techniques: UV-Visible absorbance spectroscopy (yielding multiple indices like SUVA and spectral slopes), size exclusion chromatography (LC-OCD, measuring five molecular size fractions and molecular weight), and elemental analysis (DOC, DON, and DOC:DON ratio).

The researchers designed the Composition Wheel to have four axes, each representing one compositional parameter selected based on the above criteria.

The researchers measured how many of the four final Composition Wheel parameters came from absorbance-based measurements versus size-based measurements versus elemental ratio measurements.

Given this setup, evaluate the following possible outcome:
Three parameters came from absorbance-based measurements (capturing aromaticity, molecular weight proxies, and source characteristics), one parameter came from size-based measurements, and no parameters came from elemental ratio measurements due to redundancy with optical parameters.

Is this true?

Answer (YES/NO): NO